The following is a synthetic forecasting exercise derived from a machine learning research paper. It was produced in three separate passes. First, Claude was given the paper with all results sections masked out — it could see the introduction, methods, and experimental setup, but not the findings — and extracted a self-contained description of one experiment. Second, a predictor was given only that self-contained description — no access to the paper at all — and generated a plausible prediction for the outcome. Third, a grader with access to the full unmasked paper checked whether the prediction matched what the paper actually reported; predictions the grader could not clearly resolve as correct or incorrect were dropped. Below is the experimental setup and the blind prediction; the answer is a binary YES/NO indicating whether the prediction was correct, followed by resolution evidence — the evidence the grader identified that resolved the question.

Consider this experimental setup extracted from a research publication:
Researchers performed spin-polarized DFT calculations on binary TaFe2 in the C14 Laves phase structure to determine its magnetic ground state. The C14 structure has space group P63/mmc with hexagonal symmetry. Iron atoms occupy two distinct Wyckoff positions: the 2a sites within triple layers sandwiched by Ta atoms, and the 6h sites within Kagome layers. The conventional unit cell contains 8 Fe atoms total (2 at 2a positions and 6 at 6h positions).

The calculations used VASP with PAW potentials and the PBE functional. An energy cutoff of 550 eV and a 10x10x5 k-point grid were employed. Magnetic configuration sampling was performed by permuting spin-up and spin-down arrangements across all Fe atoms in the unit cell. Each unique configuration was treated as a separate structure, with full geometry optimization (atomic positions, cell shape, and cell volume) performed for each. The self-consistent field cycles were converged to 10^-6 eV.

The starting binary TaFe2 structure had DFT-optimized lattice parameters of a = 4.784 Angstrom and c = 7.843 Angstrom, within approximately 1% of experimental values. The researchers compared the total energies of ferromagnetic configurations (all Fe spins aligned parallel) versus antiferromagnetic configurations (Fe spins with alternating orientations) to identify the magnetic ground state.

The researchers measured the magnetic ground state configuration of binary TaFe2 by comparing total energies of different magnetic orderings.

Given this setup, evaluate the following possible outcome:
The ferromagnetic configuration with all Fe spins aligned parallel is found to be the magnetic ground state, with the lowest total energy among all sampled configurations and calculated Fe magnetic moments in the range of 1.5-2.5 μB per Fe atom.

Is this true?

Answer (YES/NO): NO